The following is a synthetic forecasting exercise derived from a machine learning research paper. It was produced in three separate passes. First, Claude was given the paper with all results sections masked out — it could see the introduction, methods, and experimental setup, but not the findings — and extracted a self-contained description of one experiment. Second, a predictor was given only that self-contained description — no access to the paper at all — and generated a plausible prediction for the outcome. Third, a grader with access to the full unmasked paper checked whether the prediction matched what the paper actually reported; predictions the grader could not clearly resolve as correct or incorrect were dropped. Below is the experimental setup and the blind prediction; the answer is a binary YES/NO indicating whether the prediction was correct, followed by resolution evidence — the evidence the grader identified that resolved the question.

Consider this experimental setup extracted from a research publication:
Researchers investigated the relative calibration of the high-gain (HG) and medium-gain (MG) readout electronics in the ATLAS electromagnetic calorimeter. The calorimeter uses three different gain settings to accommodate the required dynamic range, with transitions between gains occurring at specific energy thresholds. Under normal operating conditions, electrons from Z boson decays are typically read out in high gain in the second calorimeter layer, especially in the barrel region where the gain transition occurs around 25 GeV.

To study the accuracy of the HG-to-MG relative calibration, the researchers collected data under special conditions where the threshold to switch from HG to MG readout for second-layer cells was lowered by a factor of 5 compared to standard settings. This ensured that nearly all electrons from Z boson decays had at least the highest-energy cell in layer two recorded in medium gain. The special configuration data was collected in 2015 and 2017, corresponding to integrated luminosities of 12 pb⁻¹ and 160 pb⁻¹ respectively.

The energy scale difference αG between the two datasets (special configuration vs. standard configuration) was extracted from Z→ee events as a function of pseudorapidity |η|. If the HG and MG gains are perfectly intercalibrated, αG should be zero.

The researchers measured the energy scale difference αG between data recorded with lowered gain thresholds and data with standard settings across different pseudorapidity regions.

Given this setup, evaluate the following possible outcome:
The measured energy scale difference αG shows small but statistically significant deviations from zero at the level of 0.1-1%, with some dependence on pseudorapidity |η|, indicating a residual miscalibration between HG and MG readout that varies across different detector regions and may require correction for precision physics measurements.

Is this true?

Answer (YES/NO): YES